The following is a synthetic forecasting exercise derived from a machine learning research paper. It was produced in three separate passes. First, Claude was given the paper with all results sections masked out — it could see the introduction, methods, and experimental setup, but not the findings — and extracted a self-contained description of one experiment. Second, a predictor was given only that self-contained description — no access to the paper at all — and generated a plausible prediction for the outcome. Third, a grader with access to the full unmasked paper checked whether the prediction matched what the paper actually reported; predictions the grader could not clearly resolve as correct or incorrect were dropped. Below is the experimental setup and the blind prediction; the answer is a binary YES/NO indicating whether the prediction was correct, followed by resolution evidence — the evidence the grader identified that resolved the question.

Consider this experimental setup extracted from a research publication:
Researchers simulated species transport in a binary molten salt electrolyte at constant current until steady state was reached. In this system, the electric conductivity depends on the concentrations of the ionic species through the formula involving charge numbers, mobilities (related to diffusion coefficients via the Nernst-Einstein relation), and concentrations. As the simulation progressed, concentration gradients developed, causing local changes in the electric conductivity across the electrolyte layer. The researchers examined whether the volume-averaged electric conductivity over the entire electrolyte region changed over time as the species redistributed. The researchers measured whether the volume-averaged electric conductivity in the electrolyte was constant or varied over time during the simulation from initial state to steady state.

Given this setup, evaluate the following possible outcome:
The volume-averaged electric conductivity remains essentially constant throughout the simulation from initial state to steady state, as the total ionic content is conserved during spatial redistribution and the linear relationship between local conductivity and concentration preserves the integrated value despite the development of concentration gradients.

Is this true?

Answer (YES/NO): YES